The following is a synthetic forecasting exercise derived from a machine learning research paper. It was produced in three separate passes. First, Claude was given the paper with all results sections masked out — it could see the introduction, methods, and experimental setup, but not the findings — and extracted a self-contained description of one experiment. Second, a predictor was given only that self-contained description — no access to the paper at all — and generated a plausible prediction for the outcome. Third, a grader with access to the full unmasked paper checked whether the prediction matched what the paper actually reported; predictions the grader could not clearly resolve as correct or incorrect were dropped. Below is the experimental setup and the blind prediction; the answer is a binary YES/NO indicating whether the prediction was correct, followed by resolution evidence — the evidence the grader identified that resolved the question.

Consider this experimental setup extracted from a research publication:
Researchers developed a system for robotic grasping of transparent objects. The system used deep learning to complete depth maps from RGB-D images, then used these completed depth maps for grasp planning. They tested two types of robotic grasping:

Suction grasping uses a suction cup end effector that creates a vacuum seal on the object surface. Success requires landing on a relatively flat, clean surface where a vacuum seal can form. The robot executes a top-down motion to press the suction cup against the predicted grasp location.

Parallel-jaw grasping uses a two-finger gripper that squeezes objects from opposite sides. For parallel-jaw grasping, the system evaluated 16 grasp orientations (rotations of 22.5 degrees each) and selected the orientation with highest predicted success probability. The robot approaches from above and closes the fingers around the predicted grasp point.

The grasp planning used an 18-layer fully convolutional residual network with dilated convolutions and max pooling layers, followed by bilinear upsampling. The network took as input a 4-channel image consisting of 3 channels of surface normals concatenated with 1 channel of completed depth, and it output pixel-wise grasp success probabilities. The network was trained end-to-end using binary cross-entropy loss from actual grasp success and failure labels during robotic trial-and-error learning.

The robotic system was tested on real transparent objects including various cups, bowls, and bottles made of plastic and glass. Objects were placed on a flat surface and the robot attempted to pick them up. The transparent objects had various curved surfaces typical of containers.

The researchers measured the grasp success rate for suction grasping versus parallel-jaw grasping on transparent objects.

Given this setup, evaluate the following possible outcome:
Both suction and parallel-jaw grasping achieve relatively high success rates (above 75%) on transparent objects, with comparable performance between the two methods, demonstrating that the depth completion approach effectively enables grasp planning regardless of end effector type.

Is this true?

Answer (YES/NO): NO